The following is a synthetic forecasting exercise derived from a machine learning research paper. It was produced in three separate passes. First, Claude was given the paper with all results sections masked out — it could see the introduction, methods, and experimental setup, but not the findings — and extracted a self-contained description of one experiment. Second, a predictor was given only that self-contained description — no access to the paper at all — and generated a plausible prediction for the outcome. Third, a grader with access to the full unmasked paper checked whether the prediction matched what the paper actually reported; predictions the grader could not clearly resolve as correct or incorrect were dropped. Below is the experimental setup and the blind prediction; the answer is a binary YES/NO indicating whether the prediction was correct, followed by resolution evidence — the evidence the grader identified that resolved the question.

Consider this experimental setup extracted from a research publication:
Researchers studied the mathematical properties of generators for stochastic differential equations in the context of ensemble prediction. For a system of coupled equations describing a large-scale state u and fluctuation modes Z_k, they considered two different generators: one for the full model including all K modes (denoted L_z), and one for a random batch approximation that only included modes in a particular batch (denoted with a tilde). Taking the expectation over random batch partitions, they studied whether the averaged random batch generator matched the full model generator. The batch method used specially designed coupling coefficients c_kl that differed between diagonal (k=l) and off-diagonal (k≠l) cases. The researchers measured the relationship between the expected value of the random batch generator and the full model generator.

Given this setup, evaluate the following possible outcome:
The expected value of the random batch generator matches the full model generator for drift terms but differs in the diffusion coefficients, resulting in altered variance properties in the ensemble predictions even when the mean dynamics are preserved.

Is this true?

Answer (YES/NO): NO